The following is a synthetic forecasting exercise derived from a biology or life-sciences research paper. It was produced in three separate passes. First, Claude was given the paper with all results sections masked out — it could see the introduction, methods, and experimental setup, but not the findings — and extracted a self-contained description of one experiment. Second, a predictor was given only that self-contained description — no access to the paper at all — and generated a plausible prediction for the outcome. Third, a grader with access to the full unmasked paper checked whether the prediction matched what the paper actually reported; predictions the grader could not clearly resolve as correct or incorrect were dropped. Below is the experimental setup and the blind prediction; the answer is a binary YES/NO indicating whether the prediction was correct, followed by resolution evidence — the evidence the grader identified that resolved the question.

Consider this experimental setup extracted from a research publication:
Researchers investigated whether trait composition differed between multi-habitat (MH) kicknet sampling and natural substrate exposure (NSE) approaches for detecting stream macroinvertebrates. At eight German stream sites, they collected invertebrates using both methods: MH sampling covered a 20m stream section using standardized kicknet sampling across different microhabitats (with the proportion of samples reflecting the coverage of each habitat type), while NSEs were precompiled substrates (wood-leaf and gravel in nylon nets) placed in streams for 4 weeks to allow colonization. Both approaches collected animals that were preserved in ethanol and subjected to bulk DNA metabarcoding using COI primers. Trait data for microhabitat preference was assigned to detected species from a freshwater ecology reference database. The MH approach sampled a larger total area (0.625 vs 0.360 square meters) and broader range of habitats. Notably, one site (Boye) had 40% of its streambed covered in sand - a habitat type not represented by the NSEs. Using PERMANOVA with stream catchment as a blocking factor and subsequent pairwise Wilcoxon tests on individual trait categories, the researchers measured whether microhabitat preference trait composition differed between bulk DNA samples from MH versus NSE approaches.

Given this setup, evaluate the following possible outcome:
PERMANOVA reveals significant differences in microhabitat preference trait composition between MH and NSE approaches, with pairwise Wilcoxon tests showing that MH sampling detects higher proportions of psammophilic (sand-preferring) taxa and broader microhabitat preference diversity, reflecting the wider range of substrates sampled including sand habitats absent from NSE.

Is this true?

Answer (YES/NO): NO